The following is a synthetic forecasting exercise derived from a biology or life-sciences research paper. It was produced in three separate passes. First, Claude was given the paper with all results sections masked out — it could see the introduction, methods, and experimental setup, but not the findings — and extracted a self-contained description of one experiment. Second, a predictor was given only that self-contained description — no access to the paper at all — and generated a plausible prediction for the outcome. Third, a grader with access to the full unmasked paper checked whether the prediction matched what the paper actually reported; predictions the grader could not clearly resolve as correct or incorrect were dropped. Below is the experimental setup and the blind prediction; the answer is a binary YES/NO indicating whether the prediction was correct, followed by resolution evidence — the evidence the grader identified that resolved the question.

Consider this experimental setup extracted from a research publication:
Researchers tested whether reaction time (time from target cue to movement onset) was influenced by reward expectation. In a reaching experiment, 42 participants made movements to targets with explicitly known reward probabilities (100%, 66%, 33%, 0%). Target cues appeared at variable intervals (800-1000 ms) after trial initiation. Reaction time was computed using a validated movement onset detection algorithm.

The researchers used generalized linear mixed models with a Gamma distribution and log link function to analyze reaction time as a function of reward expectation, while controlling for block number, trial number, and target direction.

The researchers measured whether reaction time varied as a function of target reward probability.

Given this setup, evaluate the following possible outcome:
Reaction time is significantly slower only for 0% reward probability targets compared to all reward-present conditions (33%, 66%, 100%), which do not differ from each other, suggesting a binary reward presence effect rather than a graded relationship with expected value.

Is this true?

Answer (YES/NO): NO